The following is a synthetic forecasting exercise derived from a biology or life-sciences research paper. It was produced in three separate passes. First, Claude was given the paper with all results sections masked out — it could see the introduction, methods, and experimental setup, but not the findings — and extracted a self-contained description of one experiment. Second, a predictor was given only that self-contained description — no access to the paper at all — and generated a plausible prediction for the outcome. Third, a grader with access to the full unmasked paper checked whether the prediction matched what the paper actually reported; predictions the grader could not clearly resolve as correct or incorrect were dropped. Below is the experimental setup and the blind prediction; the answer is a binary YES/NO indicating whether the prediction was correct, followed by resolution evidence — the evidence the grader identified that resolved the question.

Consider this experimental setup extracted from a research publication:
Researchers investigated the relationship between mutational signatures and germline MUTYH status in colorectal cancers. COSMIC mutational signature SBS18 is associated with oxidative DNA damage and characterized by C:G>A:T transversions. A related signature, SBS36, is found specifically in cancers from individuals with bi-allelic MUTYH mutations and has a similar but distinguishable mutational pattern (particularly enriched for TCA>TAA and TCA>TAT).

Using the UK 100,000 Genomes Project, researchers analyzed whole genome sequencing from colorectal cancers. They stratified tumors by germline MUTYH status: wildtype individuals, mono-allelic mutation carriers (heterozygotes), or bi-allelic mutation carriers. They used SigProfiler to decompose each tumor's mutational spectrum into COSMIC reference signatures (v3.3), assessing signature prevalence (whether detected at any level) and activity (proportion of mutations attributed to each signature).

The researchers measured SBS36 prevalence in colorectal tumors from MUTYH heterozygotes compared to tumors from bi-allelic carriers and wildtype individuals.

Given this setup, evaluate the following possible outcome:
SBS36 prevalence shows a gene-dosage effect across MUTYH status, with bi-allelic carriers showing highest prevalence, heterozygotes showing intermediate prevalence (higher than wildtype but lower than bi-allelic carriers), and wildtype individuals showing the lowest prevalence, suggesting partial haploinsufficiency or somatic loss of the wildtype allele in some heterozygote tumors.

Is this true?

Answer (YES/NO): NO